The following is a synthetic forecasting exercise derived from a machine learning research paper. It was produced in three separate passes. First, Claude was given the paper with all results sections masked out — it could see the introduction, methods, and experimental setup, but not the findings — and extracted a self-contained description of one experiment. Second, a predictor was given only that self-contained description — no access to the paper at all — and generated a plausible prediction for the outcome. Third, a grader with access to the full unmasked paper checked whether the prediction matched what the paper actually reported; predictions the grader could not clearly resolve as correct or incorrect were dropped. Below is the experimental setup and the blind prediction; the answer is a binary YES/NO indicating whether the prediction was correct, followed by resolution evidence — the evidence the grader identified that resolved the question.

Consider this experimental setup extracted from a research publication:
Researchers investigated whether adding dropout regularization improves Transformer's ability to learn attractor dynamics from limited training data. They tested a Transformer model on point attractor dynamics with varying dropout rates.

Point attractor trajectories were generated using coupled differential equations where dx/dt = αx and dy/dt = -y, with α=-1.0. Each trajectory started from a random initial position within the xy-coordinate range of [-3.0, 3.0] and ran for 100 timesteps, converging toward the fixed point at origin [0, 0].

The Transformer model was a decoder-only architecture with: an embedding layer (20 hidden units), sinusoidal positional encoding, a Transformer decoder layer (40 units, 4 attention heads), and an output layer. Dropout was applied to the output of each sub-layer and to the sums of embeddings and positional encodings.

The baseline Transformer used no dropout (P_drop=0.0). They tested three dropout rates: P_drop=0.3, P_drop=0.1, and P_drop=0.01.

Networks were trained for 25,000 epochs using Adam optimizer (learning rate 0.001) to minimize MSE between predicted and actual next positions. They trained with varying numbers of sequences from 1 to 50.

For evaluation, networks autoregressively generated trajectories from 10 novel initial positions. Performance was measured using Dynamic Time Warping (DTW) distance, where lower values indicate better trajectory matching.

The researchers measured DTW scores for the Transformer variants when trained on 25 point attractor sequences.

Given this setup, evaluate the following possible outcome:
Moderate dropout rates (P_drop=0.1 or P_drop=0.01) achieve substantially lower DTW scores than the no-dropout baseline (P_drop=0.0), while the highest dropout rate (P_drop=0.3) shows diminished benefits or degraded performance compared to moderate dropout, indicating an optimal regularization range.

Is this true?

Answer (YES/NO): YES